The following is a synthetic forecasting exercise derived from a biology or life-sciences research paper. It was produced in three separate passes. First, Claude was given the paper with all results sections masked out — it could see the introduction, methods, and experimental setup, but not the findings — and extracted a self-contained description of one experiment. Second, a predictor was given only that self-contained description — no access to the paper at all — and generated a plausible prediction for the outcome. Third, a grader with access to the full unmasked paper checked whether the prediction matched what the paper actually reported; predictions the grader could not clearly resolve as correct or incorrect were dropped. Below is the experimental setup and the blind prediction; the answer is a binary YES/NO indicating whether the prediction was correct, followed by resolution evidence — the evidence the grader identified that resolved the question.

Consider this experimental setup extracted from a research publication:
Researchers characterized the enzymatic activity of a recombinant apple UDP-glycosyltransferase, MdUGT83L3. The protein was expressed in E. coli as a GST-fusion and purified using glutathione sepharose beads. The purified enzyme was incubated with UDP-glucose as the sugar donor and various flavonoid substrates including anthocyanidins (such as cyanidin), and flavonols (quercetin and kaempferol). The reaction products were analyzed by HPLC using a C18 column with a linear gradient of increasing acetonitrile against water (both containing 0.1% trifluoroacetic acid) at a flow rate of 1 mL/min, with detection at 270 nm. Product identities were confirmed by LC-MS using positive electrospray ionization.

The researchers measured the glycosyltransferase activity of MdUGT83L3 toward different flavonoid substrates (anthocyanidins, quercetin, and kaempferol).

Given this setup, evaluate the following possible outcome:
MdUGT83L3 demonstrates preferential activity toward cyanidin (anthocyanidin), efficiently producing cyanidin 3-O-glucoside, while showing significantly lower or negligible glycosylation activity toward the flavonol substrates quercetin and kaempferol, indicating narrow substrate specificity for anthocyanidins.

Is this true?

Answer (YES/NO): NO